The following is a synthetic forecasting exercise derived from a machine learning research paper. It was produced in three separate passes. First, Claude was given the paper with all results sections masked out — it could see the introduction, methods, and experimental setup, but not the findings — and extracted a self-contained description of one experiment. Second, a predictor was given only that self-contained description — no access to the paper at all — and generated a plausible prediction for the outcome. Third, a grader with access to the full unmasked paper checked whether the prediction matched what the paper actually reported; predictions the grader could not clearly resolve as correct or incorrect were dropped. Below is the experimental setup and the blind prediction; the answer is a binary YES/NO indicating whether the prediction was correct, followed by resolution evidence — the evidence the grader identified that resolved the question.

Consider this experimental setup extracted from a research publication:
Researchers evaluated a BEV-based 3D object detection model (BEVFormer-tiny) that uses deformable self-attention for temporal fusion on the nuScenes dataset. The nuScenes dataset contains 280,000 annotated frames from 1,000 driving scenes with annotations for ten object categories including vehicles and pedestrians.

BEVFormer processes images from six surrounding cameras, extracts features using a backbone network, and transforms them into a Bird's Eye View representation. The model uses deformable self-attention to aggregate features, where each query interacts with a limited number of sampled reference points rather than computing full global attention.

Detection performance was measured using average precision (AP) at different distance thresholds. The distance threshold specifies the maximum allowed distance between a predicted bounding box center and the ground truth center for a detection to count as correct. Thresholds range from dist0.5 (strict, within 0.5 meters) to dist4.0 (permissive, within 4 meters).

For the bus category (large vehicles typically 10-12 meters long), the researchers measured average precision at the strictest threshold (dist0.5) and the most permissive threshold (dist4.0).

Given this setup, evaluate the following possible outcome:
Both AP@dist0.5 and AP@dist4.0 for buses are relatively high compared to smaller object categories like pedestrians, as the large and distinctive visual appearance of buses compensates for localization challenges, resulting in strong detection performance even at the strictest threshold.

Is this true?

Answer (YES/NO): NO